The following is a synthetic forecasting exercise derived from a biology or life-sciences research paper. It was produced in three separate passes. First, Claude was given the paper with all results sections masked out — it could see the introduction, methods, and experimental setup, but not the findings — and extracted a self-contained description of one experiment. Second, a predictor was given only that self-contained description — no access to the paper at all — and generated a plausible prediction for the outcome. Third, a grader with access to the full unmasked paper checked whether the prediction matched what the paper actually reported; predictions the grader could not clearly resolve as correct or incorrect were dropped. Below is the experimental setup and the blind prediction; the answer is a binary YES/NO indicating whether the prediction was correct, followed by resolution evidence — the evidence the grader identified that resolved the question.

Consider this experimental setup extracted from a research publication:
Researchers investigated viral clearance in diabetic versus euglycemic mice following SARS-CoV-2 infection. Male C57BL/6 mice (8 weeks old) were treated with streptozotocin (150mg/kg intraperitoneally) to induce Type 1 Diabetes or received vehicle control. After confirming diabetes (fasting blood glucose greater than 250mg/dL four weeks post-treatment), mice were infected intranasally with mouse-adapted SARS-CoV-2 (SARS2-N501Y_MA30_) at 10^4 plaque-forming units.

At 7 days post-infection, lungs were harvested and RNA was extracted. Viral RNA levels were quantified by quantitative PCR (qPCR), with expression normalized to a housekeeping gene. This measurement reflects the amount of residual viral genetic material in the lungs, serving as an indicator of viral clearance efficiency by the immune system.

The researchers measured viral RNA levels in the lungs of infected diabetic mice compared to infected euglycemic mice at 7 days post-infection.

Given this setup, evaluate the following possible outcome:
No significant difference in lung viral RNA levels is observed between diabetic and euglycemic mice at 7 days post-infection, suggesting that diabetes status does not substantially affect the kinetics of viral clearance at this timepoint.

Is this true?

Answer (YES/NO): NO